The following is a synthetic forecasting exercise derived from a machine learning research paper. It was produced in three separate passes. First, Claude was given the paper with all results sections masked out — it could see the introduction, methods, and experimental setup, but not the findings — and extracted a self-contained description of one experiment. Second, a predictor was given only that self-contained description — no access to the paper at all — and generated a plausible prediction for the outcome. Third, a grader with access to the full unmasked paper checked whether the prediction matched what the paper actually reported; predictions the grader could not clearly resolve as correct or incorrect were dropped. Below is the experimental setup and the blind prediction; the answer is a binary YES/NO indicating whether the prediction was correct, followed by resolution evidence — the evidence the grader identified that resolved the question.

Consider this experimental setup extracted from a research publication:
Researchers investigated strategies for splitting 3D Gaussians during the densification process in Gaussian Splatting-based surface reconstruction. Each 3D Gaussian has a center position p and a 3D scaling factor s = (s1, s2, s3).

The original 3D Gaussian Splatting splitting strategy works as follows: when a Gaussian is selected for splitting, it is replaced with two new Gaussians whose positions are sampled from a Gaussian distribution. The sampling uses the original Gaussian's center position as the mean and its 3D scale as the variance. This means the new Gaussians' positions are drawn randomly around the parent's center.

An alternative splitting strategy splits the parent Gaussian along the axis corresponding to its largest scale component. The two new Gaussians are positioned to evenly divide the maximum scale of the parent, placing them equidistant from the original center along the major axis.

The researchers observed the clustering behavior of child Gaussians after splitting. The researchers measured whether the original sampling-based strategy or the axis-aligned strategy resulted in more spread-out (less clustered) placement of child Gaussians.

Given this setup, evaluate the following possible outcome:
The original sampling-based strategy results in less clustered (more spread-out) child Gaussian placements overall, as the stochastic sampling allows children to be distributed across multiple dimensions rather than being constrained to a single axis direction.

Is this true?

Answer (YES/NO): NO